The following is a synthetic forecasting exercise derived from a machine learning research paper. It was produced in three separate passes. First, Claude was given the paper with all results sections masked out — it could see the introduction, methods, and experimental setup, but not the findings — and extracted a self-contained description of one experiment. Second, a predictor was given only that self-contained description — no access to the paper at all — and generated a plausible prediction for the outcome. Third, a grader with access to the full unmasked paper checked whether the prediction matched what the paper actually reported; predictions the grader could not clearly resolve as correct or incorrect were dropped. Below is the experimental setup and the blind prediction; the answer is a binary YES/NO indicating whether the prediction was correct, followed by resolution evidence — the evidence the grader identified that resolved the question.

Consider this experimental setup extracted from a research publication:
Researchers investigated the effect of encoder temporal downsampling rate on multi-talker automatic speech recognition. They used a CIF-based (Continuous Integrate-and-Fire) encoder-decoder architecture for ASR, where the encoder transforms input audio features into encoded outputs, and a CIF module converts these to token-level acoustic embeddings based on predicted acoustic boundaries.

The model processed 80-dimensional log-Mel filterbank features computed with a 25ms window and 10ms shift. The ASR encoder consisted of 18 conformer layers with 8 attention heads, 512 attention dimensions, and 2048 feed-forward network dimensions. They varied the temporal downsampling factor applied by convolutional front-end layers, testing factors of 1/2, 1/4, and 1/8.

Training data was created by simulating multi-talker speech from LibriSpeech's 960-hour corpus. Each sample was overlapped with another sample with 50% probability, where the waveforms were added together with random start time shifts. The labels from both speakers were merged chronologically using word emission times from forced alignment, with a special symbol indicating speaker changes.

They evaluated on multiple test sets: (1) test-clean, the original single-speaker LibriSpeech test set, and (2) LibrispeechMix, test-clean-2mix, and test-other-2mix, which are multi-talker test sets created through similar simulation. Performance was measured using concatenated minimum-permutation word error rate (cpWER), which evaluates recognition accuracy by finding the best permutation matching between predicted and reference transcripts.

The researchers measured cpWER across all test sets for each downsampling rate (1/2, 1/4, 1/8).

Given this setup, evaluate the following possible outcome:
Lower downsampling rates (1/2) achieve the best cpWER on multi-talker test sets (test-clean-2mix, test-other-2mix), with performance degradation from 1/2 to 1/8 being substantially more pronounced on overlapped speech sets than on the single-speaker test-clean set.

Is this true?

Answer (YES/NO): NO